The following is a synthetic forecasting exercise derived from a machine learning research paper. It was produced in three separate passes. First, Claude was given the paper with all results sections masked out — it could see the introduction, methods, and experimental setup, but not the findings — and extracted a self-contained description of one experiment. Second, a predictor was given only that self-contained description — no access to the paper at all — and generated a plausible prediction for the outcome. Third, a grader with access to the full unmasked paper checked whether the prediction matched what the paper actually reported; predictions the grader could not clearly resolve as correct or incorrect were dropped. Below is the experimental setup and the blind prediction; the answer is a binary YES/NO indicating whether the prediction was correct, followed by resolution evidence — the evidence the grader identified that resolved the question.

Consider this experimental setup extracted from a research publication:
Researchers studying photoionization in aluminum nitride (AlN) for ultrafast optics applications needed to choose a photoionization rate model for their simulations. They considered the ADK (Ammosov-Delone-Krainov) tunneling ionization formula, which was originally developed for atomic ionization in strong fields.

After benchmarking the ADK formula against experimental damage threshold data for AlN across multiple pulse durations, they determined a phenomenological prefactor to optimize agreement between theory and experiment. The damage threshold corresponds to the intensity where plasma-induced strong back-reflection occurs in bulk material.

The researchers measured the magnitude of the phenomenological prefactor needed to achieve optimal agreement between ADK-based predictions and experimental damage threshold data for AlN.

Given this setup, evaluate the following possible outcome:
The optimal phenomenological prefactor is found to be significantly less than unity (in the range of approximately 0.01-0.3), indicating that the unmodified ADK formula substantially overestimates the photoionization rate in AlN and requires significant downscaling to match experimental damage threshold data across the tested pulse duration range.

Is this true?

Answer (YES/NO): NO